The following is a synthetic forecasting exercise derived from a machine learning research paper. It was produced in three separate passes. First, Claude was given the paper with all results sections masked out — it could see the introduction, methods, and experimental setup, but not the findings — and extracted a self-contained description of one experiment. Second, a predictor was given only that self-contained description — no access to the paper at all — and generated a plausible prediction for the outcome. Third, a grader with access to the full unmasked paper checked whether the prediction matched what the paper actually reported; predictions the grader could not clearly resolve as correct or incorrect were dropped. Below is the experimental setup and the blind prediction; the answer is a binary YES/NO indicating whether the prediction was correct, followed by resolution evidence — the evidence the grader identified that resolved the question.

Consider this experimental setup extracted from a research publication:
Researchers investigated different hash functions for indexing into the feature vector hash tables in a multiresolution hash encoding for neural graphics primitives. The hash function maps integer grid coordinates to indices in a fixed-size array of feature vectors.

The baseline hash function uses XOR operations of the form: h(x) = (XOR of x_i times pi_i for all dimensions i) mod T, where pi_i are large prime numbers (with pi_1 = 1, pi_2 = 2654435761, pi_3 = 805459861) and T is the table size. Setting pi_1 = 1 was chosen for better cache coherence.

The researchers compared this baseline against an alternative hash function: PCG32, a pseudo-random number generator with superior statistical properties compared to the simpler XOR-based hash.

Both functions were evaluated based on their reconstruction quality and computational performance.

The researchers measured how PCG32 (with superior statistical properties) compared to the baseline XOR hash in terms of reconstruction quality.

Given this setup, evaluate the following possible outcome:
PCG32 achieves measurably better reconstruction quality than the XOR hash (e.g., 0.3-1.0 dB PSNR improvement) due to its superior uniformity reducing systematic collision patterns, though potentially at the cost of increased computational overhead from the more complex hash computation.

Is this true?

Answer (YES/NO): NO